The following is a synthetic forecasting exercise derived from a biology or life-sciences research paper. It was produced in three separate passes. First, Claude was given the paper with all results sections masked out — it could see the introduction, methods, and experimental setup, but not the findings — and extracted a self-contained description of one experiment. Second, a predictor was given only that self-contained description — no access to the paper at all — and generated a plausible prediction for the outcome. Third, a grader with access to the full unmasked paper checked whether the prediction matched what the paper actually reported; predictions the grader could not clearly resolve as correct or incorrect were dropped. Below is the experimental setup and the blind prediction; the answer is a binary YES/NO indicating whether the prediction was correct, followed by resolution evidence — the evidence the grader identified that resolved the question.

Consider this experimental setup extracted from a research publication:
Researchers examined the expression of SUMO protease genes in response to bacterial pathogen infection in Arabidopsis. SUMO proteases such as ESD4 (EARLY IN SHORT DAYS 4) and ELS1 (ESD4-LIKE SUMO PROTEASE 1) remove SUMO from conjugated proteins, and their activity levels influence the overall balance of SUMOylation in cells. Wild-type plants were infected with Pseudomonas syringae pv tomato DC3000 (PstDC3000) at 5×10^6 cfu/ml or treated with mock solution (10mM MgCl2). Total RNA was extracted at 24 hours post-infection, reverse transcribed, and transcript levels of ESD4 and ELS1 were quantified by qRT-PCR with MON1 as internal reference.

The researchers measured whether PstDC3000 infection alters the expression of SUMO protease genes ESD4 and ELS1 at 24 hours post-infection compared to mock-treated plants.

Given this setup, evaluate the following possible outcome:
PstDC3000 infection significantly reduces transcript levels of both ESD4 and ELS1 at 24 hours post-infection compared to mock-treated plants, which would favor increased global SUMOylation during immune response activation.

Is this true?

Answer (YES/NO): YES